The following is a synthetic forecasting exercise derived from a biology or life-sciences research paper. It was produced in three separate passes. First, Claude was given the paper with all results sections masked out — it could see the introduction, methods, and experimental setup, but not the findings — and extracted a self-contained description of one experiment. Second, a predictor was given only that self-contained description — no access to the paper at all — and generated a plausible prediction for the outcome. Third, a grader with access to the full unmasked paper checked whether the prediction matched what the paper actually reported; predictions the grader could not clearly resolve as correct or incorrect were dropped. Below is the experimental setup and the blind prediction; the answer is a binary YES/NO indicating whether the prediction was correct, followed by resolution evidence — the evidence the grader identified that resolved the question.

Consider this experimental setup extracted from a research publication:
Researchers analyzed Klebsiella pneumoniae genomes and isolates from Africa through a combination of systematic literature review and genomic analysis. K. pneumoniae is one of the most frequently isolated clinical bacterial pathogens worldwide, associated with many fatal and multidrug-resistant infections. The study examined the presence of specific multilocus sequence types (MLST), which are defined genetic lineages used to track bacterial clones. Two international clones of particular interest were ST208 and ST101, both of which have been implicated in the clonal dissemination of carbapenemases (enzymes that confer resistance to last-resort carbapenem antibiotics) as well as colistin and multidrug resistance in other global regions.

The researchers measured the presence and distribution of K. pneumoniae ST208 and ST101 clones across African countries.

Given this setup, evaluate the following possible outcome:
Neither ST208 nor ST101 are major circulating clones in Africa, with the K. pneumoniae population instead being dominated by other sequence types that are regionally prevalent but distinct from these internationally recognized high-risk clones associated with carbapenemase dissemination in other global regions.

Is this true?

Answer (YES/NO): NO